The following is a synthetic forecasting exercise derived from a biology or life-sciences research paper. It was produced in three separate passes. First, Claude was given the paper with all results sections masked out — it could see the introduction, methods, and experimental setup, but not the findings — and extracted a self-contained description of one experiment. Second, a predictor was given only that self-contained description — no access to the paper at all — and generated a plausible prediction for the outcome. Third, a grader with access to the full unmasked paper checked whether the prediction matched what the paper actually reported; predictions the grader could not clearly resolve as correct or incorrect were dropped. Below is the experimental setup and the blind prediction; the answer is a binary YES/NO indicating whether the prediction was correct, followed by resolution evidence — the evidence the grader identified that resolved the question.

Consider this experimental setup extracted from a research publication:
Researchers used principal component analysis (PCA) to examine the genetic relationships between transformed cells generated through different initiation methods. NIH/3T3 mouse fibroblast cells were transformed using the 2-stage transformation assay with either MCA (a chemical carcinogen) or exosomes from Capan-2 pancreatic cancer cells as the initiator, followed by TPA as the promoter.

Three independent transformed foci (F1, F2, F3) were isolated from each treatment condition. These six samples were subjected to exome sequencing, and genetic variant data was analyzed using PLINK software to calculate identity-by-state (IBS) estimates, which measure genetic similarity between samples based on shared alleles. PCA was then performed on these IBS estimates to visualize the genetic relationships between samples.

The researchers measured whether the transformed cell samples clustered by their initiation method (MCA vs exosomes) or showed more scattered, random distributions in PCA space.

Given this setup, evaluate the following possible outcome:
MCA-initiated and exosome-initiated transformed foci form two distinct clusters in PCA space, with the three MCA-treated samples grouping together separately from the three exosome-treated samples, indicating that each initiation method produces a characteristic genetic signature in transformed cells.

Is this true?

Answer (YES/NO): NO